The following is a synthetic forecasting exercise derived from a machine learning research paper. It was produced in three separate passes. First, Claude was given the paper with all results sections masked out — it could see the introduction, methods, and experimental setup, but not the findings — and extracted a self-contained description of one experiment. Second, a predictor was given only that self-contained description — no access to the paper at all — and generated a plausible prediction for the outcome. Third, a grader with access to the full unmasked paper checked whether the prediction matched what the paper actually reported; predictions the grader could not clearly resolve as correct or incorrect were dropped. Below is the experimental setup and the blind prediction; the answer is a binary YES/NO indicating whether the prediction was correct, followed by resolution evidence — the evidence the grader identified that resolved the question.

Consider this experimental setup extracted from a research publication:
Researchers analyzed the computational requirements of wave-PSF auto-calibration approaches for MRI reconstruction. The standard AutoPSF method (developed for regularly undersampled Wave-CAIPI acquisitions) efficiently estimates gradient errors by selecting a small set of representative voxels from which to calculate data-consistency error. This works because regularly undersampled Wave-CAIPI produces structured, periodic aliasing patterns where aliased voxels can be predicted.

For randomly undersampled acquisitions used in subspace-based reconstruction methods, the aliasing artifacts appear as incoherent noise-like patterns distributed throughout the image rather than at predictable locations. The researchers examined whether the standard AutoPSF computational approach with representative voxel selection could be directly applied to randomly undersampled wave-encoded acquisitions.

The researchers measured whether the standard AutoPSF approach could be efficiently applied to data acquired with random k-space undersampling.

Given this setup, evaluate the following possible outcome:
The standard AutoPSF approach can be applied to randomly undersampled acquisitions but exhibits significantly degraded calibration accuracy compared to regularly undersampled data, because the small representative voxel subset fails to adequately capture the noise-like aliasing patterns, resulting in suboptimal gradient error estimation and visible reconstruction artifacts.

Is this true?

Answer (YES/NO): NO